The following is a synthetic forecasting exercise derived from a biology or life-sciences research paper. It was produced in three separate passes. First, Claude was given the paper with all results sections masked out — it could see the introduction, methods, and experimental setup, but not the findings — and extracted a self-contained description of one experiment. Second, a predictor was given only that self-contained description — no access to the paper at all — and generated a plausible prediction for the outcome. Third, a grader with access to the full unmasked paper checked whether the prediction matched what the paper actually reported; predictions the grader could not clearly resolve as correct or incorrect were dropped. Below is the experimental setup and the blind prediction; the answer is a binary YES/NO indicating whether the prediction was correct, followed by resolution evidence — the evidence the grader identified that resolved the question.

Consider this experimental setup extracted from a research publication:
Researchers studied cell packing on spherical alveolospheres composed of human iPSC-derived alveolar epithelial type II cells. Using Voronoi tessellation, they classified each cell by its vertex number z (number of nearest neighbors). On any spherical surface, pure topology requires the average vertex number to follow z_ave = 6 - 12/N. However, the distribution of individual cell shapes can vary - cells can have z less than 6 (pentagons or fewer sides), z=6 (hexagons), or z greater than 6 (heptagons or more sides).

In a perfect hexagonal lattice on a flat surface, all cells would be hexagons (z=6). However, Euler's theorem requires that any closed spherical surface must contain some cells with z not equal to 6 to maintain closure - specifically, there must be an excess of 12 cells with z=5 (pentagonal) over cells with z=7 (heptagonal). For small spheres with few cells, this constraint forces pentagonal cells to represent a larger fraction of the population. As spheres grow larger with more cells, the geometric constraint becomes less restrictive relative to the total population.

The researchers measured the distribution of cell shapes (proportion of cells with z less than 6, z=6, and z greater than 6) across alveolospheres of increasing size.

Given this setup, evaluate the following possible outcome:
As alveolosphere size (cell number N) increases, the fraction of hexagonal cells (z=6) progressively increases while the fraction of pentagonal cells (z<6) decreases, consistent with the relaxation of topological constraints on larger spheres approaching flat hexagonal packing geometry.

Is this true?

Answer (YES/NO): YES